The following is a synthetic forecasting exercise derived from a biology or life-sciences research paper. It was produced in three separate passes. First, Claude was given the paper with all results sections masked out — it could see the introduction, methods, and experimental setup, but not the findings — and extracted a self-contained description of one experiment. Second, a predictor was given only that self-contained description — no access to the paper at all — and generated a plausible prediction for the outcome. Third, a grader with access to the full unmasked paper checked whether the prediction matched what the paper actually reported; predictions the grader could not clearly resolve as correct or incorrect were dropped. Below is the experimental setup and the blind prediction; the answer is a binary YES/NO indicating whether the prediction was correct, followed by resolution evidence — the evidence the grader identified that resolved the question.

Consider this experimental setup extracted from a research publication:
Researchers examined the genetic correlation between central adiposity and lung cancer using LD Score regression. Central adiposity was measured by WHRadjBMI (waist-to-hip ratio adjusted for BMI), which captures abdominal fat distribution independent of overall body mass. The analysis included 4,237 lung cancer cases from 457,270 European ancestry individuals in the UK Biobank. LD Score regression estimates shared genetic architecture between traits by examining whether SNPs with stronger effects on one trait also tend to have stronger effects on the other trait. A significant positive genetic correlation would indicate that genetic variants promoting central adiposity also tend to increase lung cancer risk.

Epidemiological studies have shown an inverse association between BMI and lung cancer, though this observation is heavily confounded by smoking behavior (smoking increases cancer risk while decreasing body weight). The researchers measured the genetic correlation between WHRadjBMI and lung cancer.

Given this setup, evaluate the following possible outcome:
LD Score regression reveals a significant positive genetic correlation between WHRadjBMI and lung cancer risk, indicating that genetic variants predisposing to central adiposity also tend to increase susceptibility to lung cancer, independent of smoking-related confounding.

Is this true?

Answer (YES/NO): NO